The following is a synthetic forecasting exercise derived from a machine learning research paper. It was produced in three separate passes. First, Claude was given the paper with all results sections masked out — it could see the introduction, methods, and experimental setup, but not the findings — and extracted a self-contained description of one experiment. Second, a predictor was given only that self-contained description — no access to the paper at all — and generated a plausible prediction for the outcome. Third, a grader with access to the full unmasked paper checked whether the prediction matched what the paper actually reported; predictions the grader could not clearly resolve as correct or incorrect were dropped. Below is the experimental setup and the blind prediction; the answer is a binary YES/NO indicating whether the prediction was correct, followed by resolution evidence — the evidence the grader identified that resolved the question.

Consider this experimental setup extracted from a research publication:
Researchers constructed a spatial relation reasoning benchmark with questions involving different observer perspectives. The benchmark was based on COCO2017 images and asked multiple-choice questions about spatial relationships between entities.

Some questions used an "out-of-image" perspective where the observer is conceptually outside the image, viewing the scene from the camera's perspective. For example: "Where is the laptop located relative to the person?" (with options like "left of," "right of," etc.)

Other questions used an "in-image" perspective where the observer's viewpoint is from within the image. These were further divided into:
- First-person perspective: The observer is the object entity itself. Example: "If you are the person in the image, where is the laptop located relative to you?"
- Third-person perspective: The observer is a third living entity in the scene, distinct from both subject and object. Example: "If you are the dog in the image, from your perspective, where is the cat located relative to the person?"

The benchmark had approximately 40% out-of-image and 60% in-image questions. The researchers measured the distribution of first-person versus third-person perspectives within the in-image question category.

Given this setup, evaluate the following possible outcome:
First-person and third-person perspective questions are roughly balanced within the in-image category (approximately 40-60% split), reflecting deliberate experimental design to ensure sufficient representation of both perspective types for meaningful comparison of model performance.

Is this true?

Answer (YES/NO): NO